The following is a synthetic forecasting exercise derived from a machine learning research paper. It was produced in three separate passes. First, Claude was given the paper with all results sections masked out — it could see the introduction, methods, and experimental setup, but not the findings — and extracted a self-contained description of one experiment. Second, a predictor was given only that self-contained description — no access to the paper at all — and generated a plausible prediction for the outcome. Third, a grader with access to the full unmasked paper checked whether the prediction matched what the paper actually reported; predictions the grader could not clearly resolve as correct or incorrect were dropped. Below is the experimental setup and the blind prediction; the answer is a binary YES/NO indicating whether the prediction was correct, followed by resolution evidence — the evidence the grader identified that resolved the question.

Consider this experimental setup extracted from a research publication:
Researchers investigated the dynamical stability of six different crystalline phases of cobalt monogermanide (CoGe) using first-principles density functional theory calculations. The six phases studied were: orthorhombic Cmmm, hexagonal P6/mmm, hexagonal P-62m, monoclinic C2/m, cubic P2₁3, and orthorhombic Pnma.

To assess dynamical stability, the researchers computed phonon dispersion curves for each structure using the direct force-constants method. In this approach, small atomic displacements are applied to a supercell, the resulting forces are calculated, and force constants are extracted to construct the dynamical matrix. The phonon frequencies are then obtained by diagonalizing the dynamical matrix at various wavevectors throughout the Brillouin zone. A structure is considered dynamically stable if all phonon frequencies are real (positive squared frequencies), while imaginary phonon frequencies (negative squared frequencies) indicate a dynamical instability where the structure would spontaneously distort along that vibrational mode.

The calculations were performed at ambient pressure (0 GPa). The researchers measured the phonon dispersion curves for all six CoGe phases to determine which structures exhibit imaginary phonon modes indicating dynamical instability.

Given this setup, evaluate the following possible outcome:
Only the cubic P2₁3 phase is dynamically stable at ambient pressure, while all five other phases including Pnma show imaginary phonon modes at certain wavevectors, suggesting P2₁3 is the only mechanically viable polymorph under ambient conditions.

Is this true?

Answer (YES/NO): NO